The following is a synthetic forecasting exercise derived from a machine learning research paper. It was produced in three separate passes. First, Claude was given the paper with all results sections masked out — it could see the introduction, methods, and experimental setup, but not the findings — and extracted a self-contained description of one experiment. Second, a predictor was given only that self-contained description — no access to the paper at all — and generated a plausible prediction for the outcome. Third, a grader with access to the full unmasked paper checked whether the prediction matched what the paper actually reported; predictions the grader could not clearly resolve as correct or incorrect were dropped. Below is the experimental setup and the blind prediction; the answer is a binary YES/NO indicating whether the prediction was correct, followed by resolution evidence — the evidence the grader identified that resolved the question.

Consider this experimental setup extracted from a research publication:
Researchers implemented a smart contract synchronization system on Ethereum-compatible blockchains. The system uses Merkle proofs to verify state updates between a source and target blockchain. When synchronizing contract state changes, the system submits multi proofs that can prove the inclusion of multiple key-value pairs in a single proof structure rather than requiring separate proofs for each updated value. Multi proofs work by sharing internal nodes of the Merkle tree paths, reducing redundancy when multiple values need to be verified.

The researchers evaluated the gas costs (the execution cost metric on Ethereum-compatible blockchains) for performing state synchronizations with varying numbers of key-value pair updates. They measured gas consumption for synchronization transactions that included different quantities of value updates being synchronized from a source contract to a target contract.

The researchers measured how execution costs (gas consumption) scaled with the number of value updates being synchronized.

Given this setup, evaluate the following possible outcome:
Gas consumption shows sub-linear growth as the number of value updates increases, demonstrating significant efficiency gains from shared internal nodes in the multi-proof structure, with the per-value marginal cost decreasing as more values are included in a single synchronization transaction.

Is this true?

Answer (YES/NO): YES